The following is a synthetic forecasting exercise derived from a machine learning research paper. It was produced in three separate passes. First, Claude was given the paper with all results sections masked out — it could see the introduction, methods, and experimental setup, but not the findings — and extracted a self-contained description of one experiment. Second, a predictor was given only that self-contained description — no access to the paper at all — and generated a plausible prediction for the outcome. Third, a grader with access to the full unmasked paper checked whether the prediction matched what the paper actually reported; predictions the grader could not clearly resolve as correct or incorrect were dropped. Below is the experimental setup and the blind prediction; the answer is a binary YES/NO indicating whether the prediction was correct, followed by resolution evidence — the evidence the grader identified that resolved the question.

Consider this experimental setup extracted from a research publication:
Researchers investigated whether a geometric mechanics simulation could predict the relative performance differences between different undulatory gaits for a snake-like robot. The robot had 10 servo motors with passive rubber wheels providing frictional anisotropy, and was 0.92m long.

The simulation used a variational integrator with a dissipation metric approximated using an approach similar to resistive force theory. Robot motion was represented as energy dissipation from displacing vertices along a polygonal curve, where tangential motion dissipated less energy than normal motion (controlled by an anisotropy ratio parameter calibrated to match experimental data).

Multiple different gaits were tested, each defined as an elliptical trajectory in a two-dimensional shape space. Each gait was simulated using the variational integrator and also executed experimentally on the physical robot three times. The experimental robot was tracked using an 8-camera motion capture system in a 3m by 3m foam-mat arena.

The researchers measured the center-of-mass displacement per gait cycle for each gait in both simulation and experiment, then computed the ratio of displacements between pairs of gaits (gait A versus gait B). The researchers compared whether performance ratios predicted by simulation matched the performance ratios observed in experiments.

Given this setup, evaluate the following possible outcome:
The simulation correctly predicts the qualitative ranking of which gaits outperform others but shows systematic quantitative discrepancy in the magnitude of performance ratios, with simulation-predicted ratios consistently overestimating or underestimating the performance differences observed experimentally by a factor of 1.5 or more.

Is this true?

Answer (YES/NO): NO